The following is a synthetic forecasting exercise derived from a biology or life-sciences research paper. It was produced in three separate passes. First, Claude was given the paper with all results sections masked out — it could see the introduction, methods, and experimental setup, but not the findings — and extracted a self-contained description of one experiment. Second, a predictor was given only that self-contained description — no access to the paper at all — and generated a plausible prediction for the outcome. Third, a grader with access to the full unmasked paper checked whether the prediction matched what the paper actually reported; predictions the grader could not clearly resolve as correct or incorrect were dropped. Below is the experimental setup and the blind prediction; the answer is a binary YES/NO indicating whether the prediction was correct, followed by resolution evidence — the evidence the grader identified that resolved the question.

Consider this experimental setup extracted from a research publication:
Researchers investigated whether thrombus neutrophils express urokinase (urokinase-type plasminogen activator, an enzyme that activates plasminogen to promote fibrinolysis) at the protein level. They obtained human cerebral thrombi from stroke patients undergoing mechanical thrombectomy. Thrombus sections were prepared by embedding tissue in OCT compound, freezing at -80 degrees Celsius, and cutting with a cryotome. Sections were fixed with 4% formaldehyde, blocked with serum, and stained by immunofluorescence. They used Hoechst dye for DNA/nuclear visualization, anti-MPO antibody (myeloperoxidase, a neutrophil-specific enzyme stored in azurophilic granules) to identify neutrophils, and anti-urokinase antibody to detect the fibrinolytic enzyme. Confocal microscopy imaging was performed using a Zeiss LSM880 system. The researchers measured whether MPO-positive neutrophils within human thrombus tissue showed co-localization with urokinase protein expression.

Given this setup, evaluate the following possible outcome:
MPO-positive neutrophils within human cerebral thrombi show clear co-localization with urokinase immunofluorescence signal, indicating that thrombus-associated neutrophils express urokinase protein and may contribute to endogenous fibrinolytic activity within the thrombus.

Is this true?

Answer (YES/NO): YES